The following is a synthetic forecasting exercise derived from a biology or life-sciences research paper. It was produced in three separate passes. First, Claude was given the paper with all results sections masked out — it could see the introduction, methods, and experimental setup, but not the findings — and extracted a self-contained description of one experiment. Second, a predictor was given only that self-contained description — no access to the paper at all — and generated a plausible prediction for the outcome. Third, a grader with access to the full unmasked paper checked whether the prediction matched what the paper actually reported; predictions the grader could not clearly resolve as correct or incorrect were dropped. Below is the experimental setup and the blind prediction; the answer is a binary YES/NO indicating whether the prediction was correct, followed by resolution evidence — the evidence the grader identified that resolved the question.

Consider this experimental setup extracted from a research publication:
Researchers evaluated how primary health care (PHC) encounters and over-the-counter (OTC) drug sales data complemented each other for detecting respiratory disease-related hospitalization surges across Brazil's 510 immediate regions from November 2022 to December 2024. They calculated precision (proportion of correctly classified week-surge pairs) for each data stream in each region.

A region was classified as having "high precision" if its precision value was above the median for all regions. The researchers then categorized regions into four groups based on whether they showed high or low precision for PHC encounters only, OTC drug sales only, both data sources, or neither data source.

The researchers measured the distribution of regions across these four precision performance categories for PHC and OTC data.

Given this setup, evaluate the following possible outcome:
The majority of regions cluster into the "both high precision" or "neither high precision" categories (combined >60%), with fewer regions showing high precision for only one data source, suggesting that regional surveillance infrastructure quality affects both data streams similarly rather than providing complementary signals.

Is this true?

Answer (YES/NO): NO